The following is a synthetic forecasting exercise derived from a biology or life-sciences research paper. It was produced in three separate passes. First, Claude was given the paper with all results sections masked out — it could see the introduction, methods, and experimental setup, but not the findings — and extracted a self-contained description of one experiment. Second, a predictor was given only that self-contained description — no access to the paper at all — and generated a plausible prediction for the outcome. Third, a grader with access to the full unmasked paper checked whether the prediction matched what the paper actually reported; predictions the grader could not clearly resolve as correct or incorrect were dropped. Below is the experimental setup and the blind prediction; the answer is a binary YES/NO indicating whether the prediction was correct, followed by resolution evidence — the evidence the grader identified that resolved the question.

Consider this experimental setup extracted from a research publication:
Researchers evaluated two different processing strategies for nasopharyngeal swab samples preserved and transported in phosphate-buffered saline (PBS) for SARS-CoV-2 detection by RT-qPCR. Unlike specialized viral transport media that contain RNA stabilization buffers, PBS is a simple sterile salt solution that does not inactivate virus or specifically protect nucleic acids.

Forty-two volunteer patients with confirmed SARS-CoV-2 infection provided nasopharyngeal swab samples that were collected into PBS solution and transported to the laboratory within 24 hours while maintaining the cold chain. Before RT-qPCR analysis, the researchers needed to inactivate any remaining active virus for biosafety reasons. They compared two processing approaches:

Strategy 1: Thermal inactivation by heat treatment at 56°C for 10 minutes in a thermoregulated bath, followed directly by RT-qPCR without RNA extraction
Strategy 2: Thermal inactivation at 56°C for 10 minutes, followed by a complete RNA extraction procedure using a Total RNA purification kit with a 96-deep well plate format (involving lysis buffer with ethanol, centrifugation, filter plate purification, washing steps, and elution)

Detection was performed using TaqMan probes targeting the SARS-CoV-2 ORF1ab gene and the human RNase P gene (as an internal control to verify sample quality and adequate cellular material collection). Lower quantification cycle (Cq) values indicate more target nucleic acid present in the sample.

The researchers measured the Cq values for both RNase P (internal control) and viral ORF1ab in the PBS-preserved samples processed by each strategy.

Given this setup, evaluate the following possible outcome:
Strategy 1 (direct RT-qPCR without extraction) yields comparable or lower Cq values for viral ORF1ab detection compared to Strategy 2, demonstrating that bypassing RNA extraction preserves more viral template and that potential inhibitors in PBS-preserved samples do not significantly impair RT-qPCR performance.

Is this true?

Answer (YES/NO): YES